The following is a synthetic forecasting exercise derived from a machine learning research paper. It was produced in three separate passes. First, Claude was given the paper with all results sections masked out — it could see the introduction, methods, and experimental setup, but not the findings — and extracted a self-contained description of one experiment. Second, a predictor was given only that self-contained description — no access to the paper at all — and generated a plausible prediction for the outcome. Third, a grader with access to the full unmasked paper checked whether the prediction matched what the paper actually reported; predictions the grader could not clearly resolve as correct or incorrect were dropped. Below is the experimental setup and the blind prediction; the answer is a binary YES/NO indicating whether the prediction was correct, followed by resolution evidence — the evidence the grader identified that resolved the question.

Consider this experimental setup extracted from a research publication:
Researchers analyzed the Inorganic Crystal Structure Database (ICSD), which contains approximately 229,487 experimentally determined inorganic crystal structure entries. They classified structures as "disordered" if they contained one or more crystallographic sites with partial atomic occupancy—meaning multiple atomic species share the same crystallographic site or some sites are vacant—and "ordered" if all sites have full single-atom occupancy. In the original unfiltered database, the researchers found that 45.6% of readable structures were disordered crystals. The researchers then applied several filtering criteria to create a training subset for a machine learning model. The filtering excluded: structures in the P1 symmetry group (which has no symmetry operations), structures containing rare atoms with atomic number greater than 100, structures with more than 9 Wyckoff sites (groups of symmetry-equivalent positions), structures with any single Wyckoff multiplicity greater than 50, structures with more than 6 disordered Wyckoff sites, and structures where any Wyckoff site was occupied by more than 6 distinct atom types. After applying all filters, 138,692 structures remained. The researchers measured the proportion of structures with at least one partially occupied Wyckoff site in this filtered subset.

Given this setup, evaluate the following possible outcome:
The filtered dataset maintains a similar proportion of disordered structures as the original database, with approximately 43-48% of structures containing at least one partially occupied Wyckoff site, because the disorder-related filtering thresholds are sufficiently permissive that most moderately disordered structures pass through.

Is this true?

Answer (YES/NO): NO